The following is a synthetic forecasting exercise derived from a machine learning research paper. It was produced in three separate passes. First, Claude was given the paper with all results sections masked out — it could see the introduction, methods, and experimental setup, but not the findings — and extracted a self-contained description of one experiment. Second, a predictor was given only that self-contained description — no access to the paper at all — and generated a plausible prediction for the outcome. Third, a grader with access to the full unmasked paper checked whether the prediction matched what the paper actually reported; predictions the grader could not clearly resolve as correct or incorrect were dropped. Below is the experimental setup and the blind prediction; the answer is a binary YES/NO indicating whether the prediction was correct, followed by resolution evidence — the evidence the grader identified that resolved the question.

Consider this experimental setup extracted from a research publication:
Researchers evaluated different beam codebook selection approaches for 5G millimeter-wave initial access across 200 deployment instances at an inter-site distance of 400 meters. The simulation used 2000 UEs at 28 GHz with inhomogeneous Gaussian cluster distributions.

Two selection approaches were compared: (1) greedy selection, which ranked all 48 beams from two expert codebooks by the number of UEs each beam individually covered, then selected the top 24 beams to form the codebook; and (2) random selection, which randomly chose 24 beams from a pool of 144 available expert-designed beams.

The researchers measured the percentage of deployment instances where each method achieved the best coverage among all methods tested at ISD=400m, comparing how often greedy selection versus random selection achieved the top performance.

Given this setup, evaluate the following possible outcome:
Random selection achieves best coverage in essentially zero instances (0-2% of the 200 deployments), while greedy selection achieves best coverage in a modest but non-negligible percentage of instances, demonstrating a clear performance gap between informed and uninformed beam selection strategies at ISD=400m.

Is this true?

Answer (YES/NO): NO